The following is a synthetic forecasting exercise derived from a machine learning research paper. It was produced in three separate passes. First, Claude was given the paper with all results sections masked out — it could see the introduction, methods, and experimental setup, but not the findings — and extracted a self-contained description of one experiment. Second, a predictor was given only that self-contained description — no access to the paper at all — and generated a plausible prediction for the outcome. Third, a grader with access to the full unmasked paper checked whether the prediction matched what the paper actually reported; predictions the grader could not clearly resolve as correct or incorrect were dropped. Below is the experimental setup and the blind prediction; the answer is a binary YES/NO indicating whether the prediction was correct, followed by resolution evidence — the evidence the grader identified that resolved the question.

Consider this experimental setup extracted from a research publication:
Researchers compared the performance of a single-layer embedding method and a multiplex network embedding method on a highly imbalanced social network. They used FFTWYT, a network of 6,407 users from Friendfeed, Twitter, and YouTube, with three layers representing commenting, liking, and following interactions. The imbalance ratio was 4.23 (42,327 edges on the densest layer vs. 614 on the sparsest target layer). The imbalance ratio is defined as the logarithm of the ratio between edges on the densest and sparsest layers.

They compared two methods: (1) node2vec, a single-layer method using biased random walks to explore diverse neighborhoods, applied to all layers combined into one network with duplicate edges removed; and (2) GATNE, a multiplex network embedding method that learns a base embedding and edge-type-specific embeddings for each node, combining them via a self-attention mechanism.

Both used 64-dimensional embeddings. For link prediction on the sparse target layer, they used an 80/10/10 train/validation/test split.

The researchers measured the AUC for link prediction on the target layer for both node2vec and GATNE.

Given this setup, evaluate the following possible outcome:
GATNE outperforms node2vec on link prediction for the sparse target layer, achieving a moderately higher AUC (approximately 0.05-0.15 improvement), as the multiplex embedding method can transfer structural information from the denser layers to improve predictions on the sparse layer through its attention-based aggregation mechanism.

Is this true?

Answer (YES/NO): NO